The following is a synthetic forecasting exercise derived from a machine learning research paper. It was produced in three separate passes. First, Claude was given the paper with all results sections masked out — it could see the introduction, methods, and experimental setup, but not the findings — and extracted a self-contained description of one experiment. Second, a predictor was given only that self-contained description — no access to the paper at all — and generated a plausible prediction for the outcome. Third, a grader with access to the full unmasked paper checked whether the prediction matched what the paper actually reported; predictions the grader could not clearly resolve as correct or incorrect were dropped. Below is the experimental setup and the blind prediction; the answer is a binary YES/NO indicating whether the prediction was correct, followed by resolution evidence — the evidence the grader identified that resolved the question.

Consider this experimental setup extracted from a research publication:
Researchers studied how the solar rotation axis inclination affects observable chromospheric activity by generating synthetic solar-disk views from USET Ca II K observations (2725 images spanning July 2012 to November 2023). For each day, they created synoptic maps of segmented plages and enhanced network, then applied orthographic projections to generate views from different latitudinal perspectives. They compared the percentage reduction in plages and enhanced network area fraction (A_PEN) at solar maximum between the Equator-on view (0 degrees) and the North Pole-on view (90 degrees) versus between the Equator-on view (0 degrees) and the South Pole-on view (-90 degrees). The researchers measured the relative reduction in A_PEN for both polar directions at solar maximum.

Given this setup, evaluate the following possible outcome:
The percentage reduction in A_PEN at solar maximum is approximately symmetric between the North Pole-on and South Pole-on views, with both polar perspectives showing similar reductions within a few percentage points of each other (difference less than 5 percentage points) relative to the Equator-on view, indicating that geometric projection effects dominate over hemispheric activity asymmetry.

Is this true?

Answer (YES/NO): NO